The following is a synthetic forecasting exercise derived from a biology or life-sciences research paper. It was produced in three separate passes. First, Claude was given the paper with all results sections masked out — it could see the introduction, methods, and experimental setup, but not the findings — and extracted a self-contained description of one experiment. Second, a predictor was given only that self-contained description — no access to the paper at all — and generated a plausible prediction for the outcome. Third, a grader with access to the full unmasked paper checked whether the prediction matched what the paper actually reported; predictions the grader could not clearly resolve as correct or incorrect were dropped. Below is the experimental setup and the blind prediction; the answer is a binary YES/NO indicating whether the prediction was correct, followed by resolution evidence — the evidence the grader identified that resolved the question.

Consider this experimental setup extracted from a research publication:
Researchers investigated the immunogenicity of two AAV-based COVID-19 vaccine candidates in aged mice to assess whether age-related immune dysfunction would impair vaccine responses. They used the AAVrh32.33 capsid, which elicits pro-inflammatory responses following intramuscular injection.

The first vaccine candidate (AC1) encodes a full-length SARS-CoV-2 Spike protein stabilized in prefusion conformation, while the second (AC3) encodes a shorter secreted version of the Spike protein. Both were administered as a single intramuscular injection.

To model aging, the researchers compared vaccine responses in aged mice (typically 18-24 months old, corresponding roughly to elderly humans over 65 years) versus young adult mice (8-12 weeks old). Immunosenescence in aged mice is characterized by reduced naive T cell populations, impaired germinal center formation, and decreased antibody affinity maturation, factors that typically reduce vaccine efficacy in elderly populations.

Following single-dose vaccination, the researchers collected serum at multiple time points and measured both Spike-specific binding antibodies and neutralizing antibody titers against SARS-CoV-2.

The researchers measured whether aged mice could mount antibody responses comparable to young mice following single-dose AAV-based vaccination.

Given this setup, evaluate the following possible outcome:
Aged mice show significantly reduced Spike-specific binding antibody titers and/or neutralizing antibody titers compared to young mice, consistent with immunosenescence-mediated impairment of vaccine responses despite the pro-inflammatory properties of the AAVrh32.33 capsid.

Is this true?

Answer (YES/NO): YES